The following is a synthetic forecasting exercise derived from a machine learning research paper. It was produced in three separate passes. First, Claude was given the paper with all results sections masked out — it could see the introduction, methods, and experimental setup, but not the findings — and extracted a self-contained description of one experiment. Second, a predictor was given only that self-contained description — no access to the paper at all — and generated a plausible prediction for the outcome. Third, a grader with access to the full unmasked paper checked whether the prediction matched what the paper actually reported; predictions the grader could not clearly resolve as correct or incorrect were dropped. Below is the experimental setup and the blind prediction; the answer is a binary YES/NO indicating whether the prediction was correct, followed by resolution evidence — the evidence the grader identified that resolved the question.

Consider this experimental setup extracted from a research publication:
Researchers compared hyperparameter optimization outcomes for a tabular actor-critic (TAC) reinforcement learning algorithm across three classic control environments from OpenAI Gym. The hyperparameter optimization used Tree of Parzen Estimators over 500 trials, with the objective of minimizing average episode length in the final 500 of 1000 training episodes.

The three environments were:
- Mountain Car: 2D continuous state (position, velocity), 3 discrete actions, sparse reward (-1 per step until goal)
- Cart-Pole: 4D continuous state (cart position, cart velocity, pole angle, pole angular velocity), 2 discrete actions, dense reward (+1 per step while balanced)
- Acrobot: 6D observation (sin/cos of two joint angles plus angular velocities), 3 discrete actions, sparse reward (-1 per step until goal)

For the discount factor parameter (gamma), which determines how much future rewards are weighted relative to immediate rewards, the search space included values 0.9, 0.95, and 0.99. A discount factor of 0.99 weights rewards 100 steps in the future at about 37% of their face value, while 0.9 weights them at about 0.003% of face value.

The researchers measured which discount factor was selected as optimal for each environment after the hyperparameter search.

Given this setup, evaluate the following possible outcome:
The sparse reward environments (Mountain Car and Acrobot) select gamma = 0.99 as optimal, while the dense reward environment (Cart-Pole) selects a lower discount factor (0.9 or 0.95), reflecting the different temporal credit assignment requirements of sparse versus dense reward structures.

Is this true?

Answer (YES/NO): NO